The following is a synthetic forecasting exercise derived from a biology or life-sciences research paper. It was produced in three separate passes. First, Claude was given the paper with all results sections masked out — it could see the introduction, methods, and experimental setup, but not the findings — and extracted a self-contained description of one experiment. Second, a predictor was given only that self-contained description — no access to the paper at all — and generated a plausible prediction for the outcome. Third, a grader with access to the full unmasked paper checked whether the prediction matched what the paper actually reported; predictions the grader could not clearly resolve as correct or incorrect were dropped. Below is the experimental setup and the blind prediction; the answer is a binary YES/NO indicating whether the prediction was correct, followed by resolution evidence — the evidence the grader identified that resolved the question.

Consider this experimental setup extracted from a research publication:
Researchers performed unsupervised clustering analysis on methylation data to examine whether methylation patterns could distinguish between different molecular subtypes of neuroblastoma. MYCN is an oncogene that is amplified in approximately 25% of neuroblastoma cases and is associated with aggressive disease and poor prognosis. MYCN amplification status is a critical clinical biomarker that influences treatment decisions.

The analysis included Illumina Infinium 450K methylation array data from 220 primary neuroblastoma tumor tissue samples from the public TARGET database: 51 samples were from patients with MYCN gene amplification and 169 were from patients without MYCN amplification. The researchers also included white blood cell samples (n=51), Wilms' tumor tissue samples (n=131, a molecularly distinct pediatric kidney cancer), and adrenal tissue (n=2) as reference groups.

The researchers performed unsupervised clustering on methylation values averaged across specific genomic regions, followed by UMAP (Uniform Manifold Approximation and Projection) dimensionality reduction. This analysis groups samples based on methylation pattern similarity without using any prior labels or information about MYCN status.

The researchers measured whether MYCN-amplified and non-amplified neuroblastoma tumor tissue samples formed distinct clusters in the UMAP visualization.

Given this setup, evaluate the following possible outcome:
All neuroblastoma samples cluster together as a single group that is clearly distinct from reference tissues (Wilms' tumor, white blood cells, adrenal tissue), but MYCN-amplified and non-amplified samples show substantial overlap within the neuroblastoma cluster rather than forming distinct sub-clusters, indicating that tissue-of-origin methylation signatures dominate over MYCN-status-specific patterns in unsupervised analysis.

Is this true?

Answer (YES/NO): NO